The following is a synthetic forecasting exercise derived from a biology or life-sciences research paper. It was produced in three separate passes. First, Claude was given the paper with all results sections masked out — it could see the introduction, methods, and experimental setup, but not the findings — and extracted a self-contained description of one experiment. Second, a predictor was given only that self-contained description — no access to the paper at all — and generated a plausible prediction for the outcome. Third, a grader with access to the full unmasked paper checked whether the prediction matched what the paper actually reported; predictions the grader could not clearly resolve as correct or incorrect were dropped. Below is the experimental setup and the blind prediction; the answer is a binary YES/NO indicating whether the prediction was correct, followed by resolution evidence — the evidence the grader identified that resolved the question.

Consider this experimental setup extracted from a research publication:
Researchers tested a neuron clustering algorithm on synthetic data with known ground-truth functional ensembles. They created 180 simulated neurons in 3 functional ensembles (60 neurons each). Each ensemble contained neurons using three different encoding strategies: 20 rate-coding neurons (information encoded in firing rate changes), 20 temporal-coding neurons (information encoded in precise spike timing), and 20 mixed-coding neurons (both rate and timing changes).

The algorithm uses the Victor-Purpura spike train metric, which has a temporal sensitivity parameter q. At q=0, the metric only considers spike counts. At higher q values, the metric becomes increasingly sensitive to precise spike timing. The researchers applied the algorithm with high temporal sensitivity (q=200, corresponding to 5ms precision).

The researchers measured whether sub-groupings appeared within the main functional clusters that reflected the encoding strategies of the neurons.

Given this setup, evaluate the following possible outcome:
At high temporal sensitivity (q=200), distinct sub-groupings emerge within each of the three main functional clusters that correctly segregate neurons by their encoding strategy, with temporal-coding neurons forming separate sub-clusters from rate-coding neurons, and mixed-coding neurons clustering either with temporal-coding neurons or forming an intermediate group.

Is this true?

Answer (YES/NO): YES